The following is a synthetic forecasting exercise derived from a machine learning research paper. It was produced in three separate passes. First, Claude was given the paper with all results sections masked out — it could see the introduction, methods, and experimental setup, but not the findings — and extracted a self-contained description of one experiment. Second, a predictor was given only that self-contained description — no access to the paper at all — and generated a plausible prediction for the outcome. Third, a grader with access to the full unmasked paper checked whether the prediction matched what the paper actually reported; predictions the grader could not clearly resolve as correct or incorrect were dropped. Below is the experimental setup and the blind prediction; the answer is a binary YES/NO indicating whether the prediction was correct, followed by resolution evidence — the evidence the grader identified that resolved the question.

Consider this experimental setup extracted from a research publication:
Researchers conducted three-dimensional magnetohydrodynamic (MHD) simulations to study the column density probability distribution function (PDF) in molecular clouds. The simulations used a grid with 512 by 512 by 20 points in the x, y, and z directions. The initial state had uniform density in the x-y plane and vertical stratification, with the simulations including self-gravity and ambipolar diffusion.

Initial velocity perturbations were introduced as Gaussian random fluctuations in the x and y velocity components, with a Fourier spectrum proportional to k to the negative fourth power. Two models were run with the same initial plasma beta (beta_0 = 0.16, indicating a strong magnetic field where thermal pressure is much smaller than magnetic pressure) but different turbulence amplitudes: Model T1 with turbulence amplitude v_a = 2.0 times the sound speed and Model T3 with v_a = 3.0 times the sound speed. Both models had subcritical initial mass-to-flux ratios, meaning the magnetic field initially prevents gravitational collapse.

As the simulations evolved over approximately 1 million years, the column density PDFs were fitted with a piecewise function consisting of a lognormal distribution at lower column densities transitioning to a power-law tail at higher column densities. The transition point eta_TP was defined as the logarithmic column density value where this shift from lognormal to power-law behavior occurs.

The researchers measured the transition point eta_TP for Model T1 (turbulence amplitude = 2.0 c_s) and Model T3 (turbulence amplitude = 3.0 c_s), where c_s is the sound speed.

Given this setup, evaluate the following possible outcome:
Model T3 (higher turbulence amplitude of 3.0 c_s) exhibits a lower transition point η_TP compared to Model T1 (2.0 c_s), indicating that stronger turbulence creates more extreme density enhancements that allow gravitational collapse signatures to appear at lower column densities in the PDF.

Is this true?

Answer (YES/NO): NO